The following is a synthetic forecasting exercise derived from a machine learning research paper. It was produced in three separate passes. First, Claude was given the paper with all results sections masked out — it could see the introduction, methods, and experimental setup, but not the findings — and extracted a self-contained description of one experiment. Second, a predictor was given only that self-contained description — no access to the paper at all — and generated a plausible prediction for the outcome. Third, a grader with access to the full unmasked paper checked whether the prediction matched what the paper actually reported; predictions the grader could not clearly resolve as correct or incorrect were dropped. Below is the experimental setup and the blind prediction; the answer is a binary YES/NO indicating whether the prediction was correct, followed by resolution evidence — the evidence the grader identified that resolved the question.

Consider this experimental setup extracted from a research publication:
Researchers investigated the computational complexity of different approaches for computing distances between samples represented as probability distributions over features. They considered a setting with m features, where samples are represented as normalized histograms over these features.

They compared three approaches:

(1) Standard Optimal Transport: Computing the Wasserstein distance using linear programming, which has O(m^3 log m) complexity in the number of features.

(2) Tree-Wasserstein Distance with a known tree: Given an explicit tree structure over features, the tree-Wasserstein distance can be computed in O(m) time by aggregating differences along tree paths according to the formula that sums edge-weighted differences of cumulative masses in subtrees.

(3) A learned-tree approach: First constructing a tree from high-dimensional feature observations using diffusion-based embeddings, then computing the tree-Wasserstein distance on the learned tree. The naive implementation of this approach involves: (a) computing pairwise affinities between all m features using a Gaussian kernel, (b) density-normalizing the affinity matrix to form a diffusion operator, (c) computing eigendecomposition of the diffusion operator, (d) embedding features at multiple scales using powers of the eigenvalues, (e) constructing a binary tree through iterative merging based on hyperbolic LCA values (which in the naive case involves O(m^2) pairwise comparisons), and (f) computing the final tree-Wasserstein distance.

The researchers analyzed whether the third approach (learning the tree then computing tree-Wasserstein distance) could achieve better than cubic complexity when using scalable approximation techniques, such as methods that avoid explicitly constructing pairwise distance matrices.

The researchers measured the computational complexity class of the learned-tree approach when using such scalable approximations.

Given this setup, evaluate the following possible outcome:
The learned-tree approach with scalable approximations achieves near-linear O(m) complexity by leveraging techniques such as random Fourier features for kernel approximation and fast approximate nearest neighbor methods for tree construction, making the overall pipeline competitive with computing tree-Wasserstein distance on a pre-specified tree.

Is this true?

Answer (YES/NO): NO